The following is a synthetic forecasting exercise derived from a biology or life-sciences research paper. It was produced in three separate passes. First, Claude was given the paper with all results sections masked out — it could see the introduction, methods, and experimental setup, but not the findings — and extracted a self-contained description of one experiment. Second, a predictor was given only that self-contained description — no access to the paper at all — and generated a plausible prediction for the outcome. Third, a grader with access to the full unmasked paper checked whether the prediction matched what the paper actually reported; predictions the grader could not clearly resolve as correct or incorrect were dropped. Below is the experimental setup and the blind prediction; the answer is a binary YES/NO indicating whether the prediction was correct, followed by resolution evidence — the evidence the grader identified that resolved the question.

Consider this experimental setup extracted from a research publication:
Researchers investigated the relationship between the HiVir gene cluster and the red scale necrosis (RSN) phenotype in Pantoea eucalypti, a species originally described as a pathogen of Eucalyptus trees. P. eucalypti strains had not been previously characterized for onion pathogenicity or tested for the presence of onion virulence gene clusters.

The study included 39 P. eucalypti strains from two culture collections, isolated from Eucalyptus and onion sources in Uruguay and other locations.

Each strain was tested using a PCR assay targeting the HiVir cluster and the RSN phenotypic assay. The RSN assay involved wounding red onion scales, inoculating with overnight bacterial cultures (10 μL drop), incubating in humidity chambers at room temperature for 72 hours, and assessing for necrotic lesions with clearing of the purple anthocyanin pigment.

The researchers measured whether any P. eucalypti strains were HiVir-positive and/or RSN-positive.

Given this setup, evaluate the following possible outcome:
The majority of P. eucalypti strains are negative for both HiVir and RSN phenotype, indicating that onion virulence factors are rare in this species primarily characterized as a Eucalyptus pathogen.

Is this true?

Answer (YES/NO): NO